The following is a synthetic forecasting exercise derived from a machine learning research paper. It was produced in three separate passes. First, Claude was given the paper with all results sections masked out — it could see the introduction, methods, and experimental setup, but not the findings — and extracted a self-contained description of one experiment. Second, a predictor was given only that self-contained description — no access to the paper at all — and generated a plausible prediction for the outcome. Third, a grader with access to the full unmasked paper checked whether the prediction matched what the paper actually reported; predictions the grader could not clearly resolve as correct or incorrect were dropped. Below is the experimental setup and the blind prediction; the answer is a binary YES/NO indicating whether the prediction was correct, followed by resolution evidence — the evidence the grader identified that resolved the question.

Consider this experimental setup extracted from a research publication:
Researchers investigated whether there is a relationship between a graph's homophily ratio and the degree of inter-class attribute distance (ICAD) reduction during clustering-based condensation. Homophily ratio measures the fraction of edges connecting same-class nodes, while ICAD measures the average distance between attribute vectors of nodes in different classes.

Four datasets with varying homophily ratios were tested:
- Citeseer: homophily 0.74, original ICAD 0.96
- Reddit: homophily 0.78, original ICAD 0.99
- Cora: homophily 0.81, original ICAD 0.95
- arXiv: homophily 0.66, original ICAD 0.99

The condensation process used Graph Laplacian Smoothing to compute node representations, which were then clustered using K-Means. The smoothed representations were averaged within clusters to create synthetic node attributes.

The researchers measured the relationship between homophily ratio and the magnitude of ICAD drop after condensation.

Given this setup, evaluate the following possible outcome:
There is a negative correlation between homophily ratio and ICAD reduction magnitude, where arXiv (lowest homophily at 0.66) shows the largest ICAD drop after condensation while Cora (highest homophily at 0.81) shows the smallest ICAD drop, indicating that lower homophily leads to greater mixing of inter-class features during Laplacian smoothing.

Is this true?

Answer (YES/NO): NO